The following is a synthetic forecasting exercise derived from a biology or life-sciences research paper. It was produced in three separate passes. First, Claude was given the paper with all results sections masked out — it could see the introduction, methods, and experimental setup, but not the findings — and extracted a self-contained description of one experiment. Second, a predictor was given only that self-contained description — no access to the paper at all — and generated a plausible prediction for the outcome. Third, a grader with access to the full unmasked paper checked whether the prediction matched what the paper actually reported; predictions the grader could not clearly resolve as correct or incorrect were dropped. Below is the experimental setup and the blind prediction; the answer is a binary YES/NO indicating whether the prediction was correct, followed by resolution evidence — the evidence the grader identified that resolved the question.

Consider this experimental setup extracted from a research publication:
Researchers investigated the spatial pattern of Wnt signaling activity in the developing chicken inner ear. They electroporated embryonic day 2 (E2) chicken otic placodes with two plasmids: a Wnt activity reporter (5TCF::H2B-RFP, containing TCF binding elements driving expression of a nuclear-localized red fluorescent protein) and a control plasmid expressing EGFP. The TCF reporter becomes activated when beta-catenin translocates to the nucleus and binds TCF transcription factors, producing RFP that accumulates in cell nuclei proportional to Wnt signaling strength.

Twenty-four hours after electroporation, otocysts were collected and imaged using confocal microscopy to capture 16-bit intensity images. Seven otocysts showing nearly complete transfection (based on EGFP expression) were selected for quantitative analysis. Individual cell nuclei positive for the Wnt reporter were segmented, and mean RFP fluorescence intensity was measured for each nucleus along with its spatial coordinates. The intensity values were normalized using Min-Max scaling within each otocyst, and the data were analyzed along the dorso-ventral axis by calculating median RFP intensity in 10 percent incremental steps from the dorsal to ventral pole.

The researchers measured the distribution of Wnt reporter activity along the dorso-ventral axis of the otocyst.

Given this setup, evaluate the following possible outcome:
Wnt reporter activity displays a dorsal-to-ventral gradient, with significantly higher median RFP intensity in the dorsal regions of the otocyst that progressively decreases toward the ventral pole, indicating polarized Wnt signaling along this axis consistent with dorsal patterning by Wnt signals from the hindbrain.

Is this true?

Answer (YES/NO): YES